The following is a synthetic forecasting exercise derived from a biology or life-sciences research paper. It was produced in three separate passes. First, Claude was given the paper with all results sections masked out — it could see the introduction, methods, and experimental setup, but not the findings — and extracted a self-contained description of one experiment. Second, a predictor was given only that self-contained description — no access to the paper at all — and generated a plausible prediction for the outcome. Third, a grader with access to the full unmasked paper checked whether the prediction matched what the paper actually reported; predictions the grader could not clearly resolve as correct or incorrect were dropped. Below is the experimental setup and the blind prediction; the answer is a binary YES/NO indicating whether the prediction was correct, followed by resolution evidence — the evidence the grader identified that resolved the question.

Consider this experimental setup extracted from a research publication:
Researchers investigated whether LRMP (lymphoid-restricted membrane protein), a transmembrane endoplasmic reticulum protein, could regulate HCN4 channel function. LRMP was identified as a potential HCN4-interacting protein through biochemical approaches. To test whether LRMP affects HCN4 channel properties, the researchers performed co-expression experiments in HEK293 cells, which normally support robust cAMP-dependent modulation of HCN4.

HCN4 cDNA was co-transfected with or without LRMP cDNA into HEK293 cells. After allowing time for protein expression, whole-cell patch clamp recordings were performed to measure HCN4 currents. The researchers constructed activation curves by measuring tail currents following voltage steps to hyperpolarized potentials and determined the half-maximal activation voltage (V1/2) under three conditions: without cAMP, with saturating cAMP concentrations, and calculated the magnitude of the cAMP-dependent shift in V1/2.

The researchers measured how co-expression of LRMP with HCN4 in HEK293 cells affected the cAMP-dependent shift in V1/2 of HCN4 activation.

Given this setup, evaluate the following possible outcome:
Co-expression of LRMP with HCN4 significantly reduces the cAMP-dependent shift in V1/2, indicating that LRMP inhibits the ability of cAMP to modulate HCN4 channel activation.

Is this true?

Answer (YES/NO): YES